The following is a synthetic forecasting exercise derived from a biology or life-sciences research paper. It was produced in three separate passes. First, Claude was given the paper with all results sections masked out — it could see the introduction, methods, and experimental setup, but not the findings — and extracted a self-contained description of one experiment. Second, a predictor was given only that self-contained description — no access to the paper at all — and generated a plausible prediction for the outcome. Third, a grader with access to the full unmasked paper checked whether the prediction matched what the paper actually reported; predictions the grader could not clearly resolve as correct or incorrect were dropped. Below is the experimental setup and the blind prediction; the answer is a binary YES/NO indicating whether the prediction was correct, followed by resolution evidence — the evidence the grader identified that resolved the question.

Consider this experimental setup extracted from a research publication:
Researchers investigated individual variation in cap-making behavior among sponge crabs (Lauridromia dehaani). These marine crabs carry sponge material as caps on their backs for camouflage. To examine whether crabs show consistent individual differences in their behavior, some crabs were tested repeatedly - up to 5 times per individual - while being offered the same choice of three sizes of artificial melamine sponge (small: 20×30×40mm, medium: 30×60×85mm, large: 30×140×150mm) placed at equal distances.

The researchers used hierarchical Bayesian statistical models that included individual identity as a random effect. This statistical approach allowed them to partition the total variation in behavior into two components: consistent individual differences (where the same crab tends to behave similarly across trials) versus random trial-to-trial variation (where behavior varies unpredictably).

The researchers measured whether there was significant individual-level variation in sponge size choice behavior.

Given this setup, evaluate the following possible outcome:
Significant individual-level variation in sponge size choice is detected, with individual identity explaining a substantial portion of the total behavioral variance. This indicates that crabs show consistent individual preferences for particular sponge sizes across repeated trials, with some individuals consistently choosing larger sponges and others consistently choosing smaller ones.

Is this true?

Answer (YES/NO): NO